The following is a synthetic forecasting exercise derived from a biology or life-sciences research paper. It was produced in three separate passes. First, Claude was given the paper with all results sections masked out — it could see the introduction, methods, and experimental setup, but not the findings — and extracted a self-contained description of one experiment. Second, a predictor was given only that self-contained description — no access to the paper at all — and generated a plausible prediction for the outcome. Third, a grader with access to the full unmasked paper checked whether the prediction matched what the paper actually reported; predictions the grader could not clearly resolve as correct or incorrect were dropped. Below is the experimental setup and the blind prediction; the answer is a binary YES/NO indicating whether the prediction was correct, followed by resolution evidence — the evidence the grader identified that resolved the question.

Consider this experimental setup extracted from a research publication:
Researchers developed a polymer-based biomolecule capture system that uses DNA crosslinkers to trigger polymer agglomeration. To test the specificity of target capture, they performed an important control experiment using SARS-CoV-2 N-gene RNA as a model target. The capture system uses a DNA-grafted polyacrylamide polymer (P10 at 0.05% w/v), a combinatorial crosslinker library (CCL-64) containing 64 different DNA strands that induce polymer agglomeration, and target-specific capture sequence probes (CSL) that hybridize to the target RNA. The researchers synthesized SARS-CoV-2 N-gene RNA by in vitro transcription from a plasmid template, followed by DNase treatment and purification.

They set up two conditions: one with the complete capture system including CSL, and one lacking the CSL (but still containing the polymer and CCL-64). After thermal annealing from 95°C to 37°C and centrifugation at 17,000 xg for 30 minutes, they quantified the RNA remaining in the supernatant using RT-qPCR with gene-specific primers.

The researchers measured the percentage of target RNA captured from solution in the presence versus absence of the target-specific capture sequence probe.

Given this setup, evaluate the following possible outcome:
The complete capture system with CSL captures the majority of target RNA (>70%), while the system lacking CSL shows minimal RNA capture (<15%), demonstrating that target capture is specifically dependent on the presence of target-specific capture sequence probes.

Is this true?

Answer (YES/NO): YES